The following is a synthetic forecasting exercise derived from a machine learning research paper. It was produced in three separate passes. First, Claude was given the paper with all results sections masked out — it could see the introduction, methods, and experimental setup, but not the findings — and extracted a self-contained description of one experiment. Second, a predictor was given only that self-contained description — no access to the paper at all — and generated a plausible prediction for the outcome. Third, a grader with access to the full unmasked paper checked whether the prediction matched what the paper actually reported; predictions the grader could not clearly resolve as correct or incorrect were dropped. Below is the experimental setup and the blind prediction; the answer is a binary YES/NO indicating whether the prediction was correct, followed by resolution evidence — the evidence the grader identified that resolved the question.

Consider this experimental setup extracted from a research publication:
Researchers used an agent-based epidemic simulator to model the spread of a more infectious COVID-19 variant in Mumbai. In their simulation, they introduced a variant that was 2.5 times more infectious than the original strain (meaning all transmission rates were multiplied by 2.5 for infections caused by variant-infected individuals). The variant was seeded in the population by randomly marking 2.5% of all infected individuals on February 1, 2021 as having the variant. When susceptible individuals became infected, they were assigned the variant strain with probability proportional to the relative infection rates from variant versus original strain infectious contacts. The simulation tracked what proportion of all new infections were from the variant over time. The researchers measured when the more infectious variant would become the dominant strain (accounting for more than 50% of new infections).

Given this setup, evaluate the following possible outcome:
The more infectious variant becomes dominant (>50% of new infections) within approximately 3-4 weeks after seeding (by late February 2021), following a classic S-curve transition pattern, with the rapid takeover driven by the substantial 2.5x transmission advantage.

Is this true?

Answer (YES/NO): NO